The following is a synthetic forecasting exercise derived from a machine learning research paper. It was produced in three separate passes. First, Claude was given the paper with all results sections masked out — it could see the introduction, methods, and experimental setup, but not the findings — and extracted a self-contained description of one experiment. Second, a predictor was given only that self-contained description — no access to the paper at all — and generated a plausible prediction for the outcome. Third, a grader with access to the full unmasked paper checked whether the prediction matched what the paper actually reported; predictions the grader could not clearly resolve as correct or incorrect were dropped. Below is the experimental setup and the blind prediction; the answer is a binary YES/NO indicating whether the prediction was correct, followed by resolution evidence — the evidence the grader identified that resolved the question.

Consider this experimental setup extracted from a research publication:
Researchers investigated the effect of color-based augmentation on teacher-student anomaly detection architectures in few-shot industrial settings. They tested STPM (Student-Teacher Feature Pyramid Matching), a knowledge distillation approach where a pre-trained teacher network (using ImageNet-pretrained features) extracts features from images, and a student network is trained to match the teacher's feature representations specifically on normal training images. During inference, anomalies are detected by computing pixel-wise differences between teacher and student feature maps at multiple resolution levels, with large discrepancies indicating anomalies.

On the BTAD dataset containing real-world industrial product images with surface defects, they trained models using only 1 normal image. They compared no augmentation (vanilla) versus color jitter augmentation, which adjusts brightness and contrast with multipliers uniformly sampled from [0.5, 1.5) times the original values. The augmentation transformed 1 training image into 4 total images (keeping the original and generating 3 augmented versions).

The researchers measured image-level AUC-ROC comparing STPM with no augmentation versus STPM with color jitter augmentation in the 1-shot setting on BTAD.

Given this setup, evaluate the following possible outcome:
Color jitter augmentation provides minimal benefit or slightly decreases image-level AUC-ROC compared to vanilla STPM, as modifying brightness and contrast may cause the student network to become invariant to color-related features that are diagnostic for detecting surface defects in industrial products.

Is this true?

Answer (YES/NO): NO